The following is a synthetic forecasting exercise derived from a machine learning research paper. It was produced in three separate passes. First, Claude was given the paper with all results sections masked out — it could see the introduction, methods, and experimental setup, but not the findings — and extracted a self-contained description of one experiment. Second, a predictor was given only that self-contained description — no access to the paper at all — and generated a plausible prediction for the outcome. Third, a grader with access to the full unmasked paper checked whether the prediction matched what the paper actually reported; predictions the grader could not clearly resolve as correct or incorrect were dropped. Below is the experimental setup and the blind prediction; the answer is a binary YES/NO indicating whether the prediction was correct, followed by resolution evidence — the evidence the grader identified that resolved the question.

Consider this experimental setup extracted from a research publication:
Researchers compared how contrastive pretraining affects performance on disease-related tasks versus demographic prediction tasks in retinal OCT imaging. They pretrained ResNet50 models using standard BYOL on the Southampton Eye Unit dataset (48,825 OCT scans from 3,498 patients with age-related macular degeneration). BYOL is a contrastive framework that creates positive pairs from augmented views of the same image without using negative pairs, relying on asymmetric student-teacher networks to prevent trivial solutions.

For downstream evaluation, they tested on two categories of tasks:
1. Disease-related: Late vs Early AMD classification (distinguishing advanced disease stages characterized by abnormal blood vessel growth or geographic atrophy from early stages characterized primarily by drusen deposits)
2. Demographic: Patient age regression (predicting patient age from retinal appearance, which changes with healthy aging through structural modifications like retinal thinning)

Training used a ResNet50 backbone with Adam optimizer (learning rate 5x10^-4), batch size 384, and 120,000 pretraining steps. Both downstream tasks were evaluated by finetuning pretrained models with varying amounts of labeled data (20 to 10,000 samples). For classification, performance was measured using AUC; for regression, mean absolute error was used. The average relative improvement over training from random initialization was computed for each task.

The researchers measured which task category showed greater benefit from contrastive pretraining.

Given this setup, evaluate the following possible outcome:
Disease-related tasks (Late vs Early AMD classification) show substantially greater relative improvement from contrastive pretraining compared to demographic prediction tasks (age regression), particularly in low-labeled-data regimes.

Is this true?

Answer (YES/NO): NO